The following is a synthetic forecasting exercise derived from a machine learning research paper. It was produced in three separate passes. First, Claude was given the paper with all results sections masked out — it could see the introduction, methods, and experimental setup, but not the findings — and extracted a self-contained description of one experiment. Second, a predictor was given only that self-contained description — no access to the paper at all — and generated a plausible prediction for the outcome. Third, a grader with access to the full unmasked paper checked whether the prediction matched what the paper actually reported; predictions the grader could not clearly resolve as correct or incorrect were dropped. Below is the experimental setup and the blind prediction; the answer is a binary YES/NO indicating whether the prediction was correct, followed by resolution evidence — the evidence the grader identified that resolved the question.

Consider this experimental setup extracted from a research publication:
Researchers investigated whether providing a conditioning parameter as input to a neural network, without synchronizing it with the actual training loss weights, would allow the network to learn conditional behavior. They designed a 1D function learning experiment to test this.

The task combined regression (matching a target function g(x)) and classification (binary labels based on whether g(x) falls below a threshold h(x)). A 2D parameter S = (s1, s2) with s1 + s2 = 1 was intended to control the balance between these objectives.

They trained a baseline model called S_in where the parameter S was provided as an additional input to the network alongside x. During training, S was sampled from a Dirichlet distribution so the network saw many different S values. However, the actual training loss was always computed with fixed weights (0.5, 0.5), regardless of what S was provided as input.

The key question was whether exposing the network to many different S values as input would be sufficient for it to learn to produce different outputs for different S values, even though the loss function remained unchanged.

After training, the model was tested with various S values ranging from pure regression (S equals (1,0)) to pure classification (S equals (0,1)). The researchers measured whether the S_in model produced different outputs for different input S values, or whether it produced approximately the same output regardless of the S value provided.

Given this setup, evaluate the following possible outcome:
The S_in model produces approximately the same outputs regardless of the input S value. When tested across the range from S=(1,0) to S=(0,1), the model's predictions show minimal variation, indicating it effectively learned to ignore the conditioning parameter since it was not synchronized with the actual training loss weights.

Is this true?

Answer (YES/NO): YES